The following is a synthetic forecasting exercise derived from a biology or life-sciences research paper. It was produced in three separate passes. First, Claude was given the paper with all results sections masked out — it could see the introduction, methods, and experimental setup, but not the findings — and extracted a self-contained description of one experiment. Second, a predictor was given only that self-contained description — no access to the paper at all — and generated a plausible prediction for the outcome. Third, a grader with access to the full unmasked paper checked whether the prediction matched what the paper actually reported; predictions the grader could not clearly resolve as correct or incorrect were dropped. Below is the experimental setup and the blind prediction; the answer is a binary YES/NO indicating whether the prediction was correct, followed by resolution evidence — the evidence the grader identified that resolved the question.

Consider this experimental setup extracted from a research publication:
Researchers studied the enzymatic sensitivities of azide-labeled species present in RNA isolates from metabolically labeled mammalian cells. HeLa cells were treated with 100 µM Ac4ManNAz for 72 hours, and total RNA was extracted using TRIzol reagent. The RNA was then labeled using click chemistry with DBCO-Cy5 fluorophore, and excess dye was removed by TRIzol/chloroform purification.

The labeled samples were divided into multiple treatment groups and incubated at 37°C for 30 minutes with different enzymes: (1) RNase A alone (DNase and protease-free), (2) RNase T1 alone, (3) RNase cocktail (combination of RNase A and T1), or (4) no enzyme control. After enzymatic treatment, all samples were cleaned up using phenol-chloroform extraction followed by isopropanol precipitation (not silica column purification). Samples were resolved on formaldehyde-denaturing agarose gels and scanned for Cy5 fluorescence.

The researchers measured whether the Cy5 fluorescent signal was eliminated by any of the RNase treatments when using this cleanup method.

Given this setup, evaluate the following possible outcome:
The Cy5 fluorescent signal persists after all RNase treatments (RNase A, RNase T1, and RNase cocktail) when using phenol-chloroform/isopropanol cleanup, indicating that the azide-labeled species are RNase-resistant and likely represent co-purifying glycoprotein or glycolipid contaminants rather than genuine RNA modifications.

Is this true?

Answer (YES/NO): YES